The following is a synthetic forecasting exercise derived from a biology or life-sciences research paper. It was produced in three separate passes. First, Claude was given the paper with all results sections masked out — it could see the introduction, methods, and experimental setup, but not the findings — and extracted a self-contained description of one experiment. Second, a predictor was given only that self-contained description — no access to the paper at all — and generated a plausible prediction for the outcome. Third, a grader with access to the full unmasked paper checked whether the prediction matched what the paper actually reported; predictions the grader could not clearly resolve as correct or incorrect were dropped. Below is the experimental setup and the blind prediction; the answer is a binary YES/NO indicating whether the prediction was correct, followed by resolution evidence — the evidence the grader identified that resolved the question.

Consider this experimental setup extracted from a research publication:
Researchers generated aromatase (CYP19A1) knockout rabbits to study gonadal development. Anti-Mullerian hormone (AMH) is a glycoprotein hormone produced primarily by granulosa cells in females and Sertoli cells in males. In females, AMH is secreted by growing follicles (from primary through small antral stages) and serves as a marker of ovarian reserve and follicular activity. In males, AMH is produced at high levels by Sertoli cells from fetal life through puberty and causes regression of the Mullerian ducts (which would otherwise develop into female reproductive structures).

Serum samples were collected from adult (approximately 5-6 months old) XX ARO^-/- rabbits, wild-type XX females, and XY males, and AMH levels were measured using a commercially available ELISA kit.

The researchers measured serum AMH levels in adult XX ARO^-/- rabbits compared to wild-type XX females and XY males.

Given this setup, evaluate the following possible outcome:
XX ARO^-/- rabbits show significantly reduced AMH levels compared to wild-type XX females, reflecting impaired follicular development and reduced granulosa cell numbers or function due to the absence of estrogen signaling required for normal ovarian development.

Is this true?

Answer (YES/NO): YES